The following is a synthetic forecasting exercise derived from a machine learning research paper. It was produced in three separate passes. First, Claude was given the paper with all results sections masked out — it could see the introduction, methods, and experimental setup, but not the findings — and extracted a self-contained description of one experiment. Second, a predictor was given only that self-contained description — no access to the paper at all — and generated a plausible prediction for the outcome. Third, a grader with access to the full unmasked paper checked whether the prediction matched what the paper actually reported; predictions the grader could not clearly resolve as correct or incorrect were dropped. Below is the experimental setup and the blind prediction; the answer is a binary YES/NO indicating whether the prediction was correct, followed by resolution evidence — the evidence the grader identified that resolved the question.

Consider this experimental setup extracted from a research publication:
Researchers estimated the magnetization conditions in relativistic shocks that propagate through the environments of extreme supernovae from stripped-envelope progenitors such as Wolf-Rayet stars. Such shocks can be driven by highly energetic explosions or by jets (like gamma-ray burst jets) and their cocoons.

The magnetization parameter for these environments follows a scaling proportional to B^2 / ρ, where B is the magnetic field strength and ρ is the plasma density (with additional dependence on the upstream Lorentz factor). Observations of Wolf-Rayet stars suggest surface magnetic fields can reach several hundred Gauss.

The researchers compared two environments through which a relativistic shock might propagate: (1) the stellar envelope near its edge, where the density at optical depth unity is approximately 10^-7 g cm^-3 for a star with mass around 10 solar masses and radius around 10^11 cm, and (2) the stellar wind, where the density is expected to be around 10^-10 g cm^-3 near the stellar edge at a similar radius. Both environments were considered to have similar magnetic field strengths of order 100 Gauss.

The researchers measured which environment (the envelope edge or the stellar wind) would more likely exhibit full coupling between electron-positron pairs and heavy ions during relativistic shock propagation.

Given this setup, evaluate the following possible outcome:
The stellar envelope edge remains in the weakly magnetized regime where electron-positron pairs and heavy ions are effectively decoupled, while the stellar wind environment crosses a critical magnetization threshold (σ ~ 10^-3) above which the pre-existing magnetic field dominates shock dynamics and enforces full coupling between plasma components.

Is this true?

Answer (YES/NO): NO